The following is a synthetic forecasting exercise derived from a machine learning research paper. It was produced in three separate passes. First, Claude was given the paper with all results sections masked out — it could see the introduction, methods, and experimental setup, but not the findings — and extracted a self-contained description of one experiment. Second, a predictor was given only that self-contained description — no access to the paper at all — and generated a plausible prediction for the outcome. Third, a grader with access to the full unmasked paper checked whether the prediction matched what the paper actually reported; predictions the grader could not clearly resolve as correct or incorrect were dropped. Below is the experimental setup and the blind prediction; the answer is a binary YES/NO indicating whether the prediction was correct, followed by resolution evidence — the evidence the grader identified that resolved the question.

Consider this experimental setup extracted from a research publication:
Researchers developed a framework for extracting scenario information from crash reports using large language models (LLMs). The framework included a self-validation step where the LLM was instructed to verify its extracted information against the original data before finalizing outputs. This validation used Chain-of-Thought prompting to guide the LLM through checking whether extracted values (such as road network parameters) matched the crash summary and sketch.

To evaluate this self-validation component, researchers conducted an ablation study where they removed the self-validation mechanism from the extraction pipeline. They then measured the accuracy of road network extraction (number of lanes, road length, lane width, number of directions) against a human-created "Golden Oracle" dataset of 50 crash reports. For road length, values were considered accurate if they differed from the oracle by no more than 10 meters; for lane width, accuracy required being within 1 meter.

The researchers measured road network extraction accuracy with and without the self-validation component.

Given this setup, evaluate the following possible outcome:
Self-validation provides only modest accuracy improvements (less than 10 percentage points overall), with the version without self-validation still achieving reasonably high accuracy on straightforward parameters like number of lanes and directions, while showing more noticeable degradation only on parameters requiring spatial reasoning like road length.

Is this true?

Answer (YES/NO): YES